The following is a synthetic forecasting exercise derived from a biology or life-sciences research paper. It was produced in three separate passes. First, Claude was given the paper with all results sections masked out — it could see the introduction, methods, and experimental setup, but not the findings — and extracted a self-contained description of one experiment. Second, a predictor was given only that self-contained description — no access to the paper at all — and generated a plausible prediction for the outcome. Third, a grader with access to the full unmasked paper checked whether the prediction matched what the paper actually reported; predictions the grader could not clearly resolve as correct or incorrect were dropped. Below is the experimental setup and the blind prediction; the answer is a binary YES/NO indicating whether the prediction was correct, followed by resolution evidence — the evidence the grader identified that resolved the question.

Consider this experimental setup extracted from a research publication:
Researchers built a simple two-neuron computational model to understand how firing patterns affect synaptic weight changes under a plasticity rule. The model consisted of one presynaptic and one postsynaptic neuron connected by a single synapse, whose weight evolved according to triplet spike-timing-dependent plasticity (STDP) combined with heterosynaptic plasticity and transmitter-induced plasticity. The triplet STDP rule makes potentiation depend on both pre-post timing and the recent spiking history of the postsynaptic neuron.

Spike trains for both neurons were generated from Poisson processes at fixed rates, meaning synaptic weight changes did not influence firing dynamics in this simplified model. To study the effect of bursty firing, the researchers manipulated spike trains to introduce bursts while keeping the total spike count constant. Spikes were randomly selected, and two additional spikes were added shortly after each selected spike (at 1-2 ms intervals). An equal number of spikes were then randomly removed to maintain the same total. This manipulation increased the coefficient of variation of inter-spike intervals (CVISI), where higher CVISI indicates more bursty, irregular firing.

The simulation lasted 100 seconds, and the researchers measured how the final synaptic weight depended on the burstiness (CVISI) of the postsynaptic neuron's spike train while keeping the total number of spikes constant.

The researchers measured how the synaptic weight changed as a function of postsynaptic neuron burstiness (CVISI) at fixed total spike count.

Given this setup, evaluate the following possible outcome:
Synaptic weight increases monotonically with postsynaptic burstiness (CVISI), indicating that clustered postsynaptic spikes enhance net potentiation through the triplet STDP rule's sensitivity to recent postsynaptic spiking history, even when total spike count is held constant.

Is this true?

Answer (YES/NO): NO